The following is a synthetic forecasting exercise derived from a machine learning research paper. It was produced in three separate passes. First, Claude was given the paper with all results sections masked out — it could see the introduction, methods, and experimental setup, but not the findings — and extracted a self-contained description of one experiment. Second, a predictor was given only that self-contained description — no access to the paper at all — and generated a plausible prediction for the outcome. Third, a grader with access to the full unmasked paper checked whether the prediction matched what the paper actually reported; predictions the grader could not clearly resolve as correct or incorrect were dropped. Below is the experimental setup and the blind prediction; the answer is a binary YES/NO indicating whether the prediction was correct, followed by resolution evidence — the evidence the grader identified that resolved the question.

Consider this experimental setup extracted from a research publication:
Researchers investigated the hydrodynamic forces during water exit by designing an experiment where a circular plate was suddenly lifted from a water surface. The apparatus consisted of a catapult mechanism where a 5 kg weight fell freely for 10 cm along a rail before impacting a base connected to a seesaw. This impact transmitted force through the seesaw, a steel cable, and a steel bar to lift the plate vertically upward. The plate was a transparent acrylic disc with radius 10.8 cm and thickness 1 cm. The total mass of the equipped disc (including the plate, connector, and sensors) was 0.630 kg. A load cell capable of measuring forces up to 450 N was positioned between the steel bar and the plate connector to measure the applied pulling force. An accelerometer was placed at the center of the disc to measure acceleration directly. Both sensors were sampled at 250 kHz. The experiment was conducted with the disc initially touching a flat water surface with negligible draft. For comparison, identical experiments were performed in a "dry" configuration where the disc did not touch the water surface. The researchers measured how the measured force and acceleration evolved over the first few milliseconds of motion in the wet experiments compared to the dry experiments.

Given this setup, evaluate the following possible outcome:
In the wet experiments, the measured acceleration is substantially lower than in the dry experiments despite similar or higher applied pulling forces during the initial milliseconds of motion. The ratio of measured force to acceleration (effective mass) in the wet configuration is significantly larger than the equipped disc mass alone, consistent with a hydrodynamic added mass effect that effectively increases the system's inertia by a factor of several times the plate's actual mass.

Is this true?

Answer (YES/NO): YES